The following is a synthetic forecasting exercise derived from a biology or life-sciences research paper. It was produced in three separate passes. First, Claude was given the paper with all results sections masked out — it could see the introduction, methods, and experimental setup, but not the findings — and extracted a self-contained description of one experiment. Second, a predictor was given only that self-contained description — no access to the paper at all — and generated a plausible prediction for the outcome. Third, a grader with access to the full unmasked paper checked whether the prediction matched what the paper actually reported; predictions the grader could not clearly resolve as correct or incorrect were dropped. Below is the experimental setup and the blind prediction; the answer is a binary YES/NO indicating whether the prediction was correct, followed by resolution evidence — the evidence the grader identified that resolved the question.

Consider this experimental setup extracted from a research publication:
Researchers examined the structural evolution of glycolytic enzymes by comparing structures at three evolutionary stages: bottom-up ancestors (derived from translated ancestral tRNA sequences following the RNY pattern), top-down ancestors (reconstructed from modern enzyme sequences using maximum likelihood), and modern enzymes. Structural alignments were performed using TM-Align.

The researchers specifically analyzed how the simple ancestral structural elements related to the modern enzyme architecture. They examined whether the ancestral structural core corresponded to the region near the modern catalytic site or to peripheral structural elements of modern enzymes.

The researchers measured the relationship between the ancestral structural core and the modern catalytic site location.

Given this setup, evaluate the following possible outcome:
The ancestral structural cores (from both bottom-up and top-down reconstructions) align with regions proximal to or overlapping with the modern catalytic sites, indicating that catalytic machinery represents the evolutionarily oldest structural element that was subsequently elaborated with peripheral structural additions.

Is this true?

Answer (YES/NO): YES